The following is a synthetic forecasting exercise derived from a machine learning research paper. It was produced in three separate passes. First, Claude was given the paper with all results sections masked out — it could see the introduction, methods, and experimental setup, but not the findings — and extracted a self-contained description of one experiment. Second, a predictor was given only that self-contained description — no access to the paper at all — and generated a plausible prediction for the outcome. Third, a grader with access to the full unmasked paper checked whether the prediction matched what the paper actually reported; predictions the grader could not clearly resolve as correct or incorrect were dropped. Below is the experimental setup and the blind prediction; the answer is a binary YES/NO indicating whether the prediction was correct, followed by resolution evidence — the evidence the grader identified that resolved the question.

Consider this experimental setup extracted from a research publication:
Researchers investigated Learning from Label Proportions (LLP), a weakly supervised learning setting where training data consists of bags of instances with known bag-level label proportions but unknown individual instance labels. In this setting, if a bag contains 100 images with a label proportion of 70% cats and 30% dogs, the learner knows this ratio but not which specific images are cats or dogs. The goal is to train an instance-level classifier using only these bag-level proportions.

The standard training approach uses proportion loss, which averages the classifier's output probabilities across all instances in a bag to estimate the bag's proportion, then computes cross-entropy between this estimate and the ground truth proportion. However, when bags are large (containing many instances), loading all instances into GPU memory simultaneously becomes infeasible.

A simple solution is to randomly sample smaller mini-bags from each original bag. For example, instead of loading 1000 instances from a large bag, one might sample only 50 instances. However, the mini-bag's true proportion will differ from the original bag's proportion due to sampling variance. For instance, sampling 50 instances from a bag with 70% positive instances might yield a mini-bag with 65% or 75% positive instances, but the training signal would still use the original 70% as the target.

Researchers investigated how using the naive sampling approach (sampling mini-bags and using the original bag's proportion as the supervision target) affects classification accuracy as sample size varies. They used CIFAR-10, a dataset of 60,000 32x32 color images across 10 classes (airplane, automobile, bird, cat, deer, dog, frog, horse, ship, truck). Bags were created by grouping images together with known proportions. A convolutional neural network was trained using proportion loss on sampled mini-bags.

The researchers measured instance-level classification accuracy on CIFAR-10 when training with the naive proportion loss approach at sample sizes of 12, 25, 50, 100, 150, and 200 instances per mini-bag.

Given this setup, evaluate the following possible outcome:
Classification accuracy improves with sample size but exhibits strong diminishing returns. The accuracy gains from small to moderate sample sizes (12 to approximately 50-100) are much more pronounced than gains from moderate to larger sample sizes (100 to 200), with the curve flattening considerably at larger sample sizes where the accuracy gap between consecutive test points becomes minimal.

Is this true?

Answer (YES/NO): NO